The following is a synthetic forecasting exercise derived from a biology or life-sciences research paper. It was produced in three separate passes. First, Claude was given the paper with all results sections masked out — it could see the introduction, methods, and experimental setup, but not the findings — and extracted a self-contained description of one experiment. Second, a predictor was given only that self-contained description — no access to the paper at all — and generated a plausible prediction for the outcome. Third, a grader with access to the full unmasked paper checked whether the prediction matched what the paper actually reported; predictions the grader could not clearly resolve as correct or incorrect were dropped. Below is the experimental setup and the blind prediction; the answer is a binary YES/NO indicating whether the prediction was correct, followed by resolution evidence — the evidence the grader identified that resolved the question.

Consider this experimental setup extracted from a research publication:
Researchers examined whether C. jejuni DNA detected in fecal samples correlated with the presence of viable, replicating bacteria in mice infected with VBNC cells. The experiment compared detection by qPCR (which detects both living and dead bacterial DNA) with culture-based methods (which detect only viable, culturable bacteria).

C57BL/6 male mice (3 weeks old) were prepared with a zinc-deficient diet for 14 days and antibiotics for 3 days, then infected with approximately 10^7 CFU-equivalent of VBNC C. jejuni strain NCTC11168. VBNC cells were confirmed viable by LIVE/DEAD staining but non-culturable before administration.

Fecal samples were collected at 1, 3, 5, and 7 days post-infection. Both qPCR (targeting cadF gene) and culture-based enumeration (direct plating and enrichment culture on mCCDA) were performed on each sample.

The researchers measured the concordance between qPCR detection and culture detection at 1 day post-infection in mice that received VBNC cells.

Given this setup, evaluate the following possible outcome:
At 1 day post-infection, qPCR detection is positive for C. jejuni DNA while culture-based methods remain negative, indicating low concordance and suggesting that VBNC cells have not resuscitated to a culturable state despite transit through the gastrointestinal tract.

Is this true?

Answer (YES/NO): YES